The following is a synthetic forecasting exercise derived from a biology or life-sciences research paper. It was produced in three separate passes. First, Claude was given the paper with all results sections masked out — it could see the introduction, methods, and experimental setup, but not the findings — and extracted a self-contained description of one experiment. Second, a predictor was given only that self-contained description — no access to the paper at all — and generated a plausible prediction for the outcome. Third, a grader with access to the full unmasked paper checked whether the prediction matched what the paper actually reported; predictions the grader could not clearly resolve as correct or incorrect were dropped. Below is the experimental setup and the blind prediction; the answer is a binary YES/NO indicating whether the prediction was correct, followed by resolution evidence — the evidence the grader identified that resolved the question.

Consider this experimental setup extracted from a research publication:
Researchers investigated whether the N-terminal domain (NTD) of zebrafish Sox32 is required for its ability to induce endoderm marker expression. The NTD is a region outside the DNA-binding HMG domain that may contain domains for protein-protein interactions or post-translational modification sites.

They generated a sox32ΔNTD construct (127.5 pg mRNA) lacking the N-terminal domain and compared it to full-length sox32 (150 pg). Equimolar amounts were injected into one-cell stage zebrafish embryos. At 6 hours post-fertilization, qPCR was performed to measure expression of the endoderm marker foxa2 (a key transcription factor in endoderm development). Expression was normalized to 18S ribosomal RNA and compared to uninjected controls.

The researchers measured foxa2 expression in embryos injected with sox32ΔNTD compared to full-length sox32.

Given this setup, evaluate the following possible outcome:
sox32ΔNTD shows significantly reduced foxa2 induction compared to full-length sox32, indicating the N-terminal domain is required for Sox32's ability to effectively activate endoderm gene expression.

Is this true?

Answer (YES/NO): NO